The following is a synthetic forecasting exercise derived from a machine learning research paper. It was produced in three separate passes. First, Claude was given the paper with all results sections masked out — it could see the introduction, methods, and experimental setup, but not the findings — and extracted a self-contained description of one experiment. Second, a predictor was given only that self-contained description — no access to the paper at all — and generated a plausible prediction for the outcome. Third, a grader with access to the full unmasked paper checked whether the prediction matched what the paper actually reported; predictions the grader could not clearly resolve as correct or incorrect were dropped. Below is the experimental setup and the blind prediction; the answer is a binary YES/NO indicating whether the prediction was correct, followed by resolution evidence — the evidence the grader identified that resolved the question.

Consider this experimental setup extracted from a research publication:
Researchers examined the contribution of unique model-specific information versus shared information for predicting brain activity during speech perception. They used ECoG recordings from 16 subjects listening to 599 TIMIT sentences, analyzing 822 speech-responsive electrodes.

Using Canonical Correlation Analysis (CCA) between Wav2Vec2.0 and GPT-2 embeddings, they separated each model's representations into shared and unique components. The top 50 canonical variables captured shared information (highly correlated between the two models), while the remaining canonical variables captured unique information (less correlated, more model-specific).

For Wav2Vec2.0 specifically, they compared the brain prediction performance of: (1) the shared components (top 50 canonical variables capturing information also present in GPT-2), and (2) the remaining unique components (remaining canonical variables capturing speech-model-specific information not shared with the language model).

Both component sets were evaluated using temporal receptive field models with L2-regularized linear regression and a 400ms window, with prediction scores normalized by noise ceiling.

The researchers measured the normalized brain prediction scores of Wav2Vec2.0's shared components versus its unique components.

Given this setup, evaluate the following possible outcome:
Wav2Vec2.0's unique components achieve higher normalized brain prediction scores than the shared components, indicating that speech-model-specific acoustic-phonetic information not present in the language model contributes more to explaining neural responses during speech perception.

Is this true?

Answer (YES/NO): NO